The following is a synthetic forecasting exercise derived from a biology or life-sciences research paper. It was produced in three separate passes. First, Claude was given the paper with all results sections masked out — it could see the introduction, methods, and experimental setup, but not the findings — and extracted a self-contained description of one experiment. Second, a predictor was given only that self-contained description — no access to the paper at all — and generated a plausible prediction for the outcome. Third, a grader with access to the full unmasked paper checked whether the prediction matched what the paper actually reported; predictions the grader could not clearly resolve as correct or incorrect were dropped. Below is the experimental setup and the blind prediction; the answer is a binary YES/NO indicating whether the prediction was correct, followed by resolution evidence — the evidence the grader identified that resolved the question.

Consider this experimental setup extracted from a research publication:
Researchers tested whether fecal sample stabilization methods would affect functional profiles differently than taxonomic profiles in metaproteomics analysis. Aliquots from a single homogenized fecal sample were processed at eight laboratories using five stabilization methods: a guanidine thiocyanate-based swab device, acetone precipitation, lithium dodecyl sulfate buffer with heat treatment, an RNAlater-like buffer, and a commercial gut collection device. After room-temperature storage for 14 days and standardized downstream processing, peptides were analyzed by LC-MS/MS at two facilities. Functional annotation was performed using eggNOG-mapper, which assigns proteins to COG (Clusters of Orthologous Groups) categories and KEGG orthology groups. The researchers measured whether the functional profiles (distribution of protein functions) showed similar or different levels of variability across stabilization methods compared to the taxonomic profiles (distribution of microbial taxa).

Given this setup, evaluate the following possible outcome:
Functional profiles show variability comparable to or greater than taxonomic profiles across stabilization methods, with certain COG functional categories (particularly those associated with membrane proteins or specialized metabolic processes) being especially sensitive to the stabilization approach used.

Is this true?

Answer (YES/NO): YES